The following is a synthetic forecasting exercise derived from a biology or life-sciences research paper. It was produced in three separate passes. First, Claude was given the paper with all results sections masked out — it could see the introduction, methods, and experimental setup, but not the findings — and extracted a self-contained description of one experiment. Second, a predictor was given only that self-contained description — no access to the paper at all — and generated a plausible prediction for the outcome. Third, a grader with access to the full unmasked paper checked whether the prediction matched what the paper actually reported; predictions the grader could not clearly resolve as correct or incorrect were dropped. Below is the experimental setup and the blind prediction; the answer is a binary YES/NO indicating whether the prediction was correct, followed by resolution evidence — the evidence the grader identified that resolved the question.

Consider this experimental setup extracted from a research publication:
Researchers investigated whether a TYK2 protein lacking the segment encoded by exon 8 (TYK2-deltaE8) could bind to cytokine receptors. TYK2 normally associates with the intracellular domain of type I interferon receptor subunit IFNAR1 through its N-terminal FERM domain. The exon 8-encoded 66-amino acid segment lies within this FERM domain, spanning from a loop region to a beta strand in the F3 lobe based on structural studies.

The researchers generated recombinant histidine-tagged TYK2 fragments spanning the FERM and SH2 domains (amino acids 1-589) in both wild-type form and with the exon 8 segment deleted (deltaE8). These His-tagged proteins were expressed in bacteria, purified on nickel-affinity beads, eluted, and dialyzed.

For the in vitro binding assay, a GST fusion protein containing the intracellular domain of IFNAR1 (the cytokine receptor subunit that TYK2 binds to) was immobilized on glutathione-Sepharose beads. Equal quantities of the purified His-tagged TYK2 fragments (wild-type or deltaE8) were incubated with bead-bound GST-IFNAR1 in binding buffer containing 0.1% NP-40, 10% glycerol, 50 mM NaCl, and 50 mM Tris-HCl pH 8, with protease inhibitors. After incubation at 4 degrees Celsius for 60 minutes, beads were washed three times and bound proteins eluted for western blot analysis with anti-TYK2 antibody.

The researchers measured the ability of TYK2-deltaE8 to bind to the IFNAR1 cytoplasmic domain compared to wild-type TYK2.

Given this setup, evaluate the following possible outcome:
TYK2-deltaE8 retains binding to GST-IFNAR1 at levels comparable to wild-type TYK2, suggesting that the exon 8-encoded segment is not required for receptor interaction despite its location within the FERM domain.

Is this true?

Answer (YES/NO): NO